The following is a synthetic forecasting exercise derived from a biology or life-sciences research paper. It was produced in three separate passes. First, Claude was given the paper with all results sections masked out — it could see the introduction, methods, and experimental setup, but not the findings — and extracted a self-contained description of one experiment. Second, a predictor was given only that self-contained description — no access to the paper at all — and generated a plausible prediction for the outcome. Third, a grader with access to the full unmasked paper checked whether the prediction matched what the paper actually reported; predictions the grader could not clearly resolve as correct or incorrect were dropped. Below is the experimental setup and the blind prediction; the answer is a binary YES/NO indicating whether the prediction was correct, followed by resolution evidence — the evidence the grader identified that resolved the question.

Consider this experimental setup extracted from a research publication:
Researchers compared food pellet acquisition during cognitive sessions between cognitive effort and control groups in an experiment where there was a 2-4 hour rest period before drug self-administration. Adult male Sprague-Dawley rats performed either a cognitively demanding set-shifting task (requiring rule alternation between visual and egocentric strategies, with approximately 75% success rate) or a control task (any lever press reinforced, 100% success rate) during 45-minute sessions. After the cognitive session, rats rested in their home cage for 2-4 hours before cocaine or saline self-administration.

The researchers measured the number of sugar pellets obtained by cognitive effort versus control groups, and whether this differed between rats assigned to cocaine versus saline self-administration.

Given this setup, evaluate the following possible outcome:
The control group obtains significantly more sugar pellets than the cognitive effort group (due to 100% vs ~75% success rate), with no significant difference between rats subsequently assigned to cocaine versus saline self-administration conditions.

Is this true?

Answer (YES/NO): YES